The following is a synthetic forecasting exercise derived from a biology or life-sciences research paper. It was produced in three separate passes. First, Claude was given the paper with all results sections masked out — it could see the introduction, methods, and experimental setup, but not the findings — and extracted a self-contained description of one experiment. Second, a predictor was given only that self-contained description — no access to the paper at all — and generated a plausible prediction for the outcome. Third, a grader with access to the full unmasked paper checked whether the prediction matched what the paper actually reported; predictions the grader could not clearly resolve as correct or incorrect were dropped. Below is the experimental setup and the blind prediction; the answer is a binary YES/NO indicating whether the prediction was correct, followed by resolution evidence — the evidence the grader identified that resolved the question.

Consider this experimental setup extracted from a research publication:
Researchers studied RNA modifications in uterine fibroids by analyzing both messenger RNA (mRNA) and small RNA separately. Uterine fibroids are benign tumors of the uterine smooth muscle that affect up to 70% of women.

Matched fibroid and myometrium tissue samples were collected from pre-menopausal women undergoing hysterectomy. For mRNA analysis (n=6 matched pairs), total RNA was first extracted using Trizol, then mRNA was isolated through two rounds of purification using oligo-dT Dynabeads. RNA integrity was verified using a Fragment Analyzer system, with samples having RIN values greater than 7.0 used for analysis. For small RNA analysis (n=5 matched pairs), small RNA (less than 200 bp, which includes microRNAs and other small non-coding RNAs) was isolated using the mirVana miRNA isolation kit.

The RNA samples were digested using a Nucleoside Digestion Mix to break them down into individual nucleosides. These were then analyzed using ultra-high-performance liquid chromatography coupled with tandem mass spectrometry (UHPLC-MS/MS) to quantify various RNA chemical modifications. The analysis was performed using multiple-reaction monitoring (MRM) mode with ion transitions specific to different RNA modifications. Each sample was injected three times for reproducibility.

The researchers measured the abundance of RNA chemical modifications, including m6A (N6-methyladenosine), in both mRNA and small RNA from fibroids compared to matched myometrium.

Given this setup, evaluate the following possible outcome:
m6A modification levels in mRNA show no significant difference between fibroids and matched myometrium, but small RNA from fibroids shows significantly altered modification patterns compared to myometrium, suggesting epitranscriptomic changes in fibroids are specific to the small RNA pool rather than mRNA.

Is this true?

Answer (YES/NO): NO